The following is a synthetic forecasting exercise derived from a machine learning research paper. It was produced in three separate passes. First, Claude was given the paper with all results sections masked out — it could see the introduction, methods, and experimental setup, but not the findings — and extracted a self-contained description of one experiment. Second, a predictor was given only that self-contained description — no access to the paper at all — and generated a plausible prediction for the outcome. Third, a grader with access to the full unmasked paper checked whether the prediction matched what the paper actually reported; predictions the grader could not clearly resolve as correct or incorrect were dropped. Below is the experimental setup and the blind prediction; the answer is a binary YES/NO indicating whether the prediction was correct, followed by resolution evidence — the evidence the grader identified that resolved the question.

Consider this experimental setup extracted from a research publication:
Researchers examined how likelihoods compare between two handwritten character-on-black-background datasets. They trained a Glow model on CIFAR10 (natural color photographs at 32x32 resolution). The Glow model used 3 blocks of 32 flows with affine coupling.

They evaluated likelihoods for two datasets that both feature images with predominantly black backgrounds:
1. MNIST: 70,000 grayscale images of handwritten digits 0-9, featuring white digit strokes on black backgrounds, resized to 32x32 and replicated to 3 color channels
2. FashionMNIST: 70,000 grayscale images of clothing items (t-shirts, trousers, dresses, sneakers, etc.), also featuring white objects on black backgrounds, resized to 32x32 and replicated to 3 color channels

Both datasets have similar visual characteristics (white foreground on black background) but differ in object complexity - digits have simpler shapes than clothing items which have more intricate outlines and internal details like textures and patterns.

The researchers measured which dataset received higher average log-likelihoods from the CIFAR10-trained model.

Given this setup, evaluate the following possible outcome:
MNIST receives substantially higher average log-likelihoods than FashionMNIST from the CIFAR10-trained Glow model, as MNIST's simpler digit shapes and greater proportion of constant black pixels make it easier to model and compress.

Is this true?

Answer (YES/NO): YES